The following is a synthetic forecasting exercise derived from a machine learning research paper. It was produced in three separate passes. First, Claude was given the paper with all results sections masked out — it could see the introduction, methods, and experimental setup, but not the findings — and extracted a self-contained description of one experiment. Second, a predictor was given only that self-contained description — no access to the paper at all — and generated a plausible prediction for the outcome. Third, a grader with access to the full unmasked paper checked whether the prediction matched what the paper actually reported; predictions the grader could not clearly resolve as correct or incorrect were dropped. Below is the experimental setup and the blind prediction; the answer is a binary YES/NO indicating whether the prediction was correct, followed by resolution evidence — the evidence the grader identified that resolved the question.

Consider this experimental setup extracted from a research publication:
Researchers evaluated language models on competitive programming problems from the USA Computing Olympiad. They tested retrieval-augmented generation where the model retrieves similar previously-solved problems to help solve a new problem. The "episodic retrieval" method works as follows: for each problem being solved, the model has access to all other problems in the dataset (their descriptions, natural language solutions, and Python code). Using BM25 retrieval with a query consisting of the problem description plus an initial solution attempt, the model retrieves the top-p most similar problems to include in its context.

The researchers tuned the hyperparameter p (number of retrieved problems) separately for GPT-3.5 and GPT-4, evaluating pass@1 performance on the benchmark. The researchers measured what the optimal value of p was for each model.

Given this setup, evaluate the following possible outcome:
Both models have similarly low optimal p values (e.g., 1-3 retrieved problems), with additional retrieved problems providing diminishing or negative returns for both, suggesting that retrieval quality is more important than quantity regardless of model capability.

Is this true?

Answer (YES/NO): NO